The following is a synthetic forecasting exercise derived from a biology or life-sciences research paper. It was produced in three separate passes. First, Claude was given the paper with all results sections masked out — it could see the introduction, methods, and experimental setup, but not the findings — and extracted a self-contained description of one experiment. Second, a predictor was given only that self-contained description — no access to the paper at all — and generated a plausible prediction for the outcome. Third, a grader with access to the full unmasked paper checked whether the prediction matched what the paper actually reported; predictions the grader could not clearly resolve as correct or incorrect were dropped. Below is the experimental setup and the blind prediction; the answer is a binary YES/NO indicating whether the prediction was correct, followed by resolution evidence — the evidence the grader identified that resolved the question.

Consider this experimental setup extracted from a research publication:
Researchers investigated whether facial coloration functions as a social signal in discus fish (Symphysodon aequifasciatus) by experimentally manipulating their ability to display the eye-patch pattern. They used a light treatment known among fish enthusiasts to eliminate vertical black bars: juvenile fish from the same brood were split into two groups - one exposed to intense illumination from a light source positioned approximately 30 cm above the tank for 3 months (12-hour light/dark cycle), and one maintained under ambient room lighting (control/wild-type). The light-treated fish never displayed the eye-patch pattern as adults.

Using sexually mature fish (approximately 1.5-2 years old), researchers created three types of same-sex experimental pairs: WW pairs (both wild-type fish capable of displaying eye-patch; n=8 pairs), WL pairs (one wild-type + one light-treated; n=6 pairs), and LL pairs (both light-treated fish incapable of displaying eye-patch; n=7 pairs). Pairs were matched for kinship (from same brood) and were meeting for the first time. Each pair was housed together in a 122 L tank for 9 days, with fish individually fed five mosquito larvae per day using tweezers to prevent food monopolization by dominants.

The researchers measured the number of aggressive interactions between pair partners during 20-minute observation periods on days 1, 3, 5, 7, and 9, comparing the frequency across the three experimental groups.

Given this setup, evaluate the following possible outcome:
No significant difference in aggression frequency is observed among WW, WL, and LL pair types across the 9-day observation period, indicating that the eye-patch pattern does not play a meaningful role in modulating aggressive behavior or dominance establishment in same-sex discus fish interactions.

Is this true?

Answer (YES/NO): NO